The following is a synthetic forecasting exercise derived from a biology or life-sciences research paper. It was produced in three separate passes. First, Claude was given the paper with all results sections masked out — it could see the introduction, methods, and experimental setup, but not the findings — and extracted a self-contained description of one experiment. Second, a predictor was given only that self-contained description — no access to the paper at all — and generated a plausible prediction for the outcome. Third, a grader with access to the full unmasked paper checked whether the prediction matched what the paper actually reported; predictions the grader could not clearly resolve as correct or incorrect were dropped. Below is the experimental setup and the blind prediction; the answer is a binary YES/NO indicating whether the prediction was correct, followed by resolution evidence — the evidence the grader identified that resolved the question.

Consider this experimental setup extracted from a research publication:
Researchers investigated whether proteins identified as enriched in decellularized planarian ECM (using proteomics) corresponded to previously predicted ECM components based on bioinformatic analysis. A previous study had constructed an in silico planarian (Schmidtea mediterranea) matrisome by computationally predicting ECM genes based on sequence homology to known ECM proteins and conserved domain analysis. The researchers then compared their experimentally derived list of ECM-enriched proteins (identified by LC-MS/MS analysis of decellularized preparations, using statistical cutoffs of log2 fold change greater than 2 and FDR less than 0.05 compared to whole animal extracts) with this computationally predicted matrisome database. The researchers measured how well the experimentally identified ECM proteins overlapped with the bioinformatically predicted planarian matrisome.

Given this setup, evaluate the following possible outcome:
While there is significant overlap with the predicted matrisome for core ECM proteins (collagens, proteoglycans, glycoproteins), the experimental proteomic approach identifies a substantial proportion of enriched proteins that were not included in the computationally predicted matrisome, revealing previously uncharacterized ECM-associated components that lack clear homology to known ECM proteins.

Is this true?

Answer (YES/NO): NO